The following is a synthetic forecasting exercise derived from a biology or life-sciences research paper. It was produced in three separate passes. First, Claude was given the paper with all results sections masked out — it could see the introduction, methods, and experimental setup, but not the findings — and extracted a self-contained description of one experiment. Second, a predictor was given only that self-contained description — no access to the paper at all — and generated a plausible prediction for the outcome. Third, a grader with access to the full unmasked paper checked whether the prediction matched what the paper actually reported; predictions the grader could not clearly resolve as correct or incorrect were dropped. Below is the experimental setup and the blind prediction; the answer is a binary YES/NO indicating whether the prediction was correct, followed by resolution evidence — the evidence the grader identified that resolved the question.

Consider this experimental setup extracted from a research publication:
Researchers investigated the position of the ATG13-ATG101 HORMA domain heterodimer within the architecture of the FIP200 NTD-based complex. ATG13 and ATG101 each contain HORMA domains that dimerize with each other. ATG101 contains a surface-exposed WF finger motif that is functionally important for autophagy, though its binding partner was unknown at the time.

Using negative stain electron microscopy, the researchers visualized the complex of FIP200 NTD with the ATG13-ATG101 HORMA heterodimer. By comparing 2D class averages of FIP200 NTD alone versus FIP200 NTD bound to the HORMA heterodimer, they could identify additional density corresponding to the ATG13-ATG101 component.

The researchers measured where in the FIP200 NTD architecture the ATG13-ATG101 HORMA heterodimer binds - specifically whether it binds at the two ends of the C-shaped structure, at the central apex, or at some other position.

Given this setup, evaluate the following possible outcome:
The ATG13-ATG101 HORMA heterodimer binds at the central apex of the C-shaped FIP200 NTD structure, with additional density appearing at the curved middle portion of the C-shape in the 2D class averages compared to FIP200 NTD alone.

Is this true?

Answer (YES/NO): NO